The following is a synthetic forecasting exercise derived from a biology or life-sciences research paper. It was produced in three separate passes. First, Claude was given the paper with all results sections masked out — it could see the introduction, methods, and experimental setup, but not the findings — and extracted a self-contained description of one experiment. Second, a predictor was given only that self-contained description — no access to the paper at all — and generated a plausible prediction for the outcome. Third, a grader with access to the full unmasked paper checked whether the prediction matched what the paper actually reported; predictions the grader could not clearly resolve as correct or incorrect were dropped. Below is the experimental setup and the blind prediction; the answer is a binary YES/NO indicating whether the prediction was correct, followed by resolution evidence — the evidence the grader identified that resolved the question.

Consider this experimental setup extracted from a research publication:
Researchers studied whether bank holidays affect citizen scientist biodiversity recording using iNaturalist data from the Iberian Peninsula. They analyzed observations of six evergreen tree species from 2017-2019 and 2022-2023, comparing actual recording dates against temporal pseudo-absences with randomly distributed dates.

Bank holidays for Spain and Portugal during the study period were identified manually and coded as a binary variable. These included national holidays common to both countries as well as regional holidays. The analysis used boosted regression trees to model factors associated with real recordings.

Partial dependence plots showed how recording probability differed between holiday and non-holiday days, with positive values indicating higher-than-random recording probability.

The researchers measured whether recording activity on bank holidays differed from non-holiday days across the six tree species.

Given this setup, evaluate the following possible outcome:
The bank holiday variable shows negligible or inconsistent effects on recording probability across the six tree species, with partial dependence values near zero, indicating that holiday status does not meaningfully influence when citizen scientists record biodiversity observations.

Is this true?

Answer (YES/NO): YES